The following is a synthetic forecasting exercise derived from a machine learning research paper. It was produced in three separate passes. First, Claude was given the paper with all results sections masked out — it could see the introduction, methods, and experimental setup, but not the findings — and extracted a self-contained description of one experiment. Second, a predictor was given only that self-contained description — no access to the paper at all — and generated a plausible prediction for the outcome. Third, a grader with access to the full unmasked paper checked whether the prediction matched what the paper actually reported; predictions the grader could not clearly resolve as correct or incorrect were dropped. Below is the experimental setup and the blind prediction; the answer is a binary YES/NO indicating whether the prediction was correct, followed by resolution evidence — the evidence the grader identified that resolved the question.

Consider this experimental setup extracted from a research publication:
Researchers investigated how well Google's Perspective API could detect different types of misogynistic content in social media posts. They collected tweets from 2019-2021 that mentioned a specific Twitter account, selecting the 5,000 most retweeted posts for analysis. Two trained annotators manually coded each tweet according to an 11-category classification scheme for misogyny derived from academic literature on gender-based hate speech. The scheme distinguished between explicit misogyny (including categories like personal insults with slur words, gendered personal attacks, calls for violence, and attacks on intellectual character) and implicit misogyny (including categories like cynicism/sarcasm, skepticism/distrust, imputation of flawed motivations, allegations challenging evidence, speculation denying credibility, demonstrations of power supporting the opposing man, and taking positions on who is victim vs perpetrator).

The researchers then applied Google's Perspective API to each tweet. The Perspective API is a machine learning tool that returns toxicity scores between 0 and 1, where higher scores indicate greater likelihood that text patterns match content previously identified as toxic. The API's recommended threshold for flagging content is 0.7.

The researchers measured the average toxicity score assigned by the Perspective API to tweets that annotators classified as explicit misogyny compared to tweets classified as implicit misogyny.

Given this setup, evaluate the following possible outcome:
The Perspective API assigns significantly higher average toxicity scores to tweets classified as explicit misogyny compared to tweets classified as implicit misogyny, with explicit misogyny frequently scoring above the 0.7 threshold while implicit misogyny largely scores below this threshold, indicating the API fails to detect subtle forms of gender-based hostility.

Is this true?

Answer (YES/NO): YES